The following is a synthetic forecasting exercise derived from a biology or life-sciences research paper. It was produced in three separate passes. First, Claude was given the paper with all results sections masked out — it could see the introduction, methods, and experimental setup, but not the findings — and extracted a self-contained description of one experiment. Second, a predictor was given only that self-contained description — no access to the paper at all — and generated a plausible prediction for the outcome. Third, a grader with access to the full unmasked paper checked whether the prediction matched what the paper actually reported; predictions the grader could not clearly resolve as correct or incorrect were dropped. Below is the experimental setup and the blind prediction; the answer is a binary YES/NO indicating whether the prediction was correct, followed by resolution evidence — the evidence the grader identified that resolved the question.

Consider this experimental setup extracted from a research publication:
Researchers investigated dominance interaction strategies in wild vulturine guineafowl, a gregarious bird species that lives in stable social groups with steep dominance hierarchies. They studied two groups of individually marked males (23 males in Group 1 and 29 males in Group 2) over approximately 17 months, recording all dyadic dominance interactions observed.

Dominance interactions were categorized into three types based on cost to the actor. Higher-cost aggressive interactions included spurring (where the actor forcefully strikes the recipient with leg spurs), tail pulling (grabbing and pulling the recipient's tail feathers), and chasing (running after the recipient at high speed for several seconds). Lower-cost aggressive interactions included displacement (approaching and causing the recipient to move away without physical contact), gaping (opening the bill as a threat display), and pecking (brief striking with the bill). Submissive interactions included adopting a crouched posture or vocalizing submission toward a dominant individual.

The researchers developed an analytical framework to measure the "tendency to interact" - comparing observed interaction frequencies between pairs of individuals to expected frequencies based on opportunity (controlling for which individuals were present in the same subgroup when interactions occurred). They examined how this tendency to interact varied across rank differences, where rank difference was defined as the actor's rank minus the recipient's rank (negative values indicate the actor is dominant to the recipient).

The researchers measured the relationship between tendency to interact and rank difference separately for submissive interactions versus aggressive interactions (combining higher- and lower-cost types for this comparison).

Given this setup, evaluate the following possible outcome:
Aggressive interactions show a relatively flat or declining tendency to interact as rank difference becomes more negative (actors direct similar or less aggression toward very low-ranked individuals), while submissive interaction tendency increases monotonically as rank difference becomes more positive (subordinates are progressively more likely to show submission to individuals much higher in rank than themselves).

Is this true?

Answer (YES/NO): NO